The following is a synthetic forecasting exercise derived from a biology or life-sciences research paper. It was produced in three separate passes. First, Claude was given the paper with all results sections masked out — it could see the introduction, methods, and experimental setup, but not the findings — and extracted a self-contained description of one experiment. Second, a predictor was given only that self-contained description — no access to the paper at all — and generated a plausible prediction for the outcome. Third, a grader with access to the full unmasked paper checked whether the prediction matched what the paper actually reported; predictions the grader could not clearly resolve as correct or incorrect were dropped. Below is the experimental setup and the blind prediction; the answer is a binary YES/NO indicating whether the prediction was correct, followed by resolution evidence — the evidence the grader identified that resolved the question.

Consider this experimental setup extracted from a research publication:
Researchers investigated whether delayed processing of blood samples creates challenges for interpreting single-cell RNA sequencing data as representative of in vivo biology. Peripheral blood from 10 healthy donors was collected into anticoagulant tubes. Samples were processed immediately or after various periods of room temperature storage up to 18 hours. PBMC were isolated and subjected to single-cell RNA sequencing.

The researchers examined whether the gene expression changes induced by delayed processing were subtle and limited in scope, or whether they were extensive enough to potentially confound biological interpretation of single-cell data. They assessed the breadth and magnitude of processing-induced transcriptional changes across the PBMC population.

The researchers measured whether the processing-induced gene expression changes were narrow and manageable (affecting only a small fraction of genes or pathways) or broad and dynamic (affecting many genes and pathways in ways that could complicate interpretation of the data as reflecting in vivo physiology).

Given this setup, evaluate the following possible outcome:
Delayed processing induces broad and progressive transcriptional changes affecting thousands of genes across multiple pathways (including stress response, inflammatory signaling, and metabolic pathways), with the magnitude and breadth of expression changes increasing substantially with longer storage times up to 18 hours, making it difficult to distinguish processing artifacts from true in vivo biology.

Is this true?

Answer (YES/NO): YES